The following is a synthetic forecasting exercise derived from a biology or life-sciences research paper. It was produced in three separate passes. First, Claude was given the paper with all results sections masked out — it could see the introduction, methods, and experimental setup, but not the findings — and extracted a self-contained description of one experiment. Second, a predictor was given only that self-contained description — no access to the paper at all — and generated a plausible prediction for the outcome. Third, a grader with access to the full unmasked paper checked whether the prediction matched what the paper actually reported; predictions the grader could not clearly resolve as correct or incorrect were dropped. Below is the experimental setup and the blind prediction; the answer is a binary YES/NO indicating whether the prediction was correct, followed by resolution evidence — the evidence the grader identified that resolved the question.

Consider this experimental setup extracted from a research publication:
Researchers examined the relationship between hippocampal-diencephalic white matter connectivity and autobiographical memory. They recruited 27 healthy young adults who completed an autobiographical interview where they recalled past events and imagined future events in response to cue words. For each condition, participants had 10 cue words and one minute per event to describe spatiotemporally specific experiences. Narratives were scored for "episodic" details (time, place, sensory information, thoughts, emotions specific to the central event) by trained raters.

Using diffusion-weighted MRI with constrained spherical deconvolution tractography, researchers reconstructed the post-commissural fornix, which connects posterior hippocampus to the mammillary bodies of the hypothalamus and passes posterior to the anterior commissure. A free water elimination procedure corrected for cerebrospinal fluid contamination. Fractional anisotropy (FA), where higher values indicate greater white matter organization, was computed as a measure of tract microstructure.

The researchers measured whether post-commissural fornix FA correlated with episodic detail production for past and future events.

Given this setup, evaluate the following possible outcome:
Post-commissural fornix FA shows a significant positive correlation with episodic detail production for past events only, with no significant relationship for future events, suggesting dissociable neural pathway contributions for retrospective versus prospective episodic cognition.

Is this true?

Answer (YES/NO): NO